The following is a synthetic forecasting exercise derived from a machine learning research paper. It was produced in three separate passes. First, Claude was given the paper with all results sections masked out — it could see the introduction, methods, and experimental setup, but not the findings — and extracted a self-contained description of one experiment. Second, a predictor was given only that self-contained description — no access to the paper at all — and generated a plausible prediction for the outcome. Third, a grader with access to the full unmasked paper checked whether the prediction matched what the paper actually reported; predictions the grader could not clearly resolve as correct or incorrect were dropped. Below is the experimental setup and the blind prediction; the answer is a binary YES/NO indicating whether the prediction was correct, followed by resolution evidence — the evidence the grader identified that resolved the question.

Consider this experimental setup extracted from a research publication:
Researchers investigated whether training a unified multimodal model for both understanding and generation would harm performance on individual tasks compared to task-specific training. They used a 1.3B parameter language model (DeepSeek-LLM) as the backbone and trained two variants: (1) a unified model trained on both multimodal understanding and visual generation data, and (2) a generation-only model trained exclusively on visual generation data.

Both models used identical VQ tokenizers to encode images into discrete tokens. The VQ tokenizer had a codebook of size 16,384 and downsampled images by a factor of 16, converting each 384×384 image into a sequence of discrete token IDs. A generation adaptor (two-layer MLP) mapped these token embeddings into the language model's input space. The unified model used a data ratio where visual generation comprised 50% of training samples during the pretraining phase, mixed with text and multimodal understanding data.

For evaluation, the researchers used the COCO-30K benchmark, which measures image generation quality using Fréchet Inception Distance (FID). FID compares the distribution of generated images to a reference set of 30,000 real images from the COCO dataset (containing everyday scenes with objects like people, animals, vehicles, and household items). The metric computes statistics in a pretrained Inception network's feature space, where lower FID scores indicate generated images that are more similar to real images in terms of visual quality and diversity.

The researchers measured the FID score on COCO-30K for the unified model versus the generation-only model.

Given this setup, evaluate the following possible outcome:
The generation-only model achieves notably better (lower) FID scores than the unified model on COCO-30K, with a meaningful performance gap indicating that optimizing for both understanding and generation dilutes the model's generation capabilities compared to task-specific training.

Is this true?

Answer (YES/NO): NO